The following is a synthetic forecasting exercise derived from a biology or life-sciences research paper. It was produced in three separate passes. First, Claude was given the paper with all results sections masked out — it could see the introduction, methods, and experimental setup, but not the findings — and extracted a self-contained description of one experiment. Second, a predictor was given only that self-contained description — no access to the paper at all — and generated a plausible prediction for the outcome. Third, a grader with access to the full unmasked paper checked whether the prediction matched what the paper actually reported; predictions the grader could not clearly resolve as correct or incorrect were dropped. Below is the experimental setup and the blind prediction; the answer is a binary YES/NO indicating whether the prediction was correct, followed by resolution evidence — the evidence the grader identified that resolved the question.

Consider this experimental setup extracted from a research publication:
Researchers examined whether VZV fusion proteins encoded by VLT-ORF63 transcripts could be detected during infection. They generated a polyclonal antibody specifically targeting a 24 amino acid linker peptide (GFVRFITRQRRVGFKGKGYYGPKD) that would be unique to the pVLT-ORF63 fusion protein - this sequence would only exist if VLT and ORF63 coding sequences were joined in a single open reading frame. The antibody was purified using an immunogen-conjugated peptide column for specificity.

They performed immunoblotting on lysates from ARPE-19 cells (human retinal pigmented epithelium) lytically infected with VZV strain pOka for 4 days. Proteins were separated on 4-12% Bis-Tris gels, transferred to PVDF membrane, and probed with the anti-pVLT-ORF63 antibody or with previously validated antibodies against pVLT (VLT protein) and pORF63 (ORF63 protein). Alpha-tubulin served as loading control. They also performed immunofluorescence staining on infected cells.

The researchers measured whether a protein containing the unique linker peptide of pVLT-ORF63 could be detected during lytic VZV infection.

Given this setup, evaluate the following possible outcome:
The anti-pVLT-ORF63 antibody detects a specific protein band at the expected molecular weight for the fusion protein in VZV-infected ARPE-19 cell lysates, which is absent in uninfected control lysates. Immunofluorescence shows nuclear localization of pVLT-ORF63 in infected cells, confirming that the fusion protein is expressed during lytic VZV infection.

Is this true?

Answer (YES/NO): NO